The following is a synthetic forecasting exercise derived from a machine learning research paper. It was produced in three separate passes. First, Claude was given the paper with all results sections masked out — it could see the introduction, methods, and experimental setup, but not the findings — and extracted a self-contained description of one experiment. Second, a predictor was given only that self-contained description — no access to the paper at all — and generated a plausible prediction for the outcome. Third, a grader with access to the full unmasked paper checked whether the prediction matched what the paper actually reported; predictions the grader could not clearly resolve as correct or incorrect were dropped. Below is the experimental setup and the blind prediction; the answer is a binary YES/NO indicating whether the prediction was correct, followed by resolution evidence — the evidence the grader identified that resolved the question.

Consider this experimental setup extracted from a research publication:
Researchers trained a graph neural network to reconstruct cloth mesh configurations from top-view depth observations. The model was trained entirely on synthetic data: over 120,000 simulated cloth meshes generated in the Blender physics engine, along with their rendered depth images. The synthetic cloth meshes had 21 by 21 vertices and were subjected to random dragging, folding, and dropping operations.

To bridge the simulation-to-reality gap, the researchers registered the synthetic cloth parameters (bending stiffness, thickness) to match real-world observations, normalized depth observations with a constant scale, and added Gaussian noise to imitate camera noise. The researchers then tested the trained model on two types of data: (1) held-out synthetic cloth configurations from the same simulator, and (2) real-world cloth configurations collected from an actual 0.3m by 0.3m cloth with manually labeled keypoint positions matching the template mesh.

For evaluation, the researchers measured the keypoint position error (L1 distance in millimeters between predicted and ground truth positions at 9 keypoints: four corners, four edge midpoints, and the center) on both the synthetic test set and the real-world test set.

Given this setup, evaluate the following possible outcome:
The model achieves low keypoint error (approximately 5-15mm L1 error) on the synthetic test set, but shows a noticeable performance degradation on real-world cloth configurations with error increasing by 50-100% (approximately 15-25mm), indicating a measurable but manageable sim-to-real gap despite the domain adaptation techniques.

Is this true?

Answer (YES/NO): NO